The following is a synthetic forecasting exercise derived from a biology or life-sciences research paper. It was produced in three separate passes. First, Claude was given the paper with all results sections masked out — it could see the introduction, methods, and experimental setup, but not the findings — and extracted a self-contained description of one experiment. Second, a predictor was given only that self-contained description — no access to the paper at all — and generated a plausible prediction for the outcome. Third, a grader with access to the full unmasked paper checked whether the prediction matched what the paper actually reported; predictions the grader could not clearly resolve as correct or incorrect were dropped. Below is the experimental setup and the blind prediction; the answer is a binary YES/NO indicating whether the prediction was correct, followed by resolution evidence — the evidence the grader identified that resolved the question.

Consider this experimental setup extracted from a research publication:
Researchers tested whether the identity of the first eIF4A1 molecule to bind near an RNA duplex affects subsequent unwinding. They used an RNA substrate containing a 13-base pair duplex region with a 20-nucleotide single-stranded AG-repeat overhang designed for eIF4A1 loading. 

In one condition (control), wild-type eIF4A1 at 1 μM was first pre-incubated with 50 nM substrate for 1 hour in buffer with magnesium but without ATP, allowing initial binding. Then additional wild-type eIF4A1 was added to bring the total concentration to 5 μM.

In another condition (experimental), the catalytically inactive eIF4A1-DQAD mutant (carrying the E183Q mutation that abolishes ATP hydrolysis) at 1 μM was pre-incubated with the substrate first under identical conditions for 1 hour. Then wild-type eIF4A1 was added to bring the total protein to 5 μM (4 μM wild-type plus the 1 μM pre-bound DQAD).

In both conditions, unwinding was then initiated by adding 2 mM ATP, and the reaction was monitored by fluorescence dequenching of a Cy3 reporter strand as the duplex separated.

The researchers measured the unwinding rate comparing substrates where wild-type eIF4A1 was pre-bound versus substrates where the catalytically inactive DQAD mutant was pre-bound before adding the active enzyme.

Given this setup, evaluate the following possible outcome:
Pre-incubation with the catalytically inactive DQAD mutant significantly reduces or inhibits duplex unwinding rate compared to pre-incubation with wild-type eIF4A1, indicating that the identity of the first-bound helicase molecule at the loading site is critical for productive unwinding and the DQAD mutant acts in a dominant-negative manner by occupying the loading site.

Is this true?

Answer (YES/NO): NO